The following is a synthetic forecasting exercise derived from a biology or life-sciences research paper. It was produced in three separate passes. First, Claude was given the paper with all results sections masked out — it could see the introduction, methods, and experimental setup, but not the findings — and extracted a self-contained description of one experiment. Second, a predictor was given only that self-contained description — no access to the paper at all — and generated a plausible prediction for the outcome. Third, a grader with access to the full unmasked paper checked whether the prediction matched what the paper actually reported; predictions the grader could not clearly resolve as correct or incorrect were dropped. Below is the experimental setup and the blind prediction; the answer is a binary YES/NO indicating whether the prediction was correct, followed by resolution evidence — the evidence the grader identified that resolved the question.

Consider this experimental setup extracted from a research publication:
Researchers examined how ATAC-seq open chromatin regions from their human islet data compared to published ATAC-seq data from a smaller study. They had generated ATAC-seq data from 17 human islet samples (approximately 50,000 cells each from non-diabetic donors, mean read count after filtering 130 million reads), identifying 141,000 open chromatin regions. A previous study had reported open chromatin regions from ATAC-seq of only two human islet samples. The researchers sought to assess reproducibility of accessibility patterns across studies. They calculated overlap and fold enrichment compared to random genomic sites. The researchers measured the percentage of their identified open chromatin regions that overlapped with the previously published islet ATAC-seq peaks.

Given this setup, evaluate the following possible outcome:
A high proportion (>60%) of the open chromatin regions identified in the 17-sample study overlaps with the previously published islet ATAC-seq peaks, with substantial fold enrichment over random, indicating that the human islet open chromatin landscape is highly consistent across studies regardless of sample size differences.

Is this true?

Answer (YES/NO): YES